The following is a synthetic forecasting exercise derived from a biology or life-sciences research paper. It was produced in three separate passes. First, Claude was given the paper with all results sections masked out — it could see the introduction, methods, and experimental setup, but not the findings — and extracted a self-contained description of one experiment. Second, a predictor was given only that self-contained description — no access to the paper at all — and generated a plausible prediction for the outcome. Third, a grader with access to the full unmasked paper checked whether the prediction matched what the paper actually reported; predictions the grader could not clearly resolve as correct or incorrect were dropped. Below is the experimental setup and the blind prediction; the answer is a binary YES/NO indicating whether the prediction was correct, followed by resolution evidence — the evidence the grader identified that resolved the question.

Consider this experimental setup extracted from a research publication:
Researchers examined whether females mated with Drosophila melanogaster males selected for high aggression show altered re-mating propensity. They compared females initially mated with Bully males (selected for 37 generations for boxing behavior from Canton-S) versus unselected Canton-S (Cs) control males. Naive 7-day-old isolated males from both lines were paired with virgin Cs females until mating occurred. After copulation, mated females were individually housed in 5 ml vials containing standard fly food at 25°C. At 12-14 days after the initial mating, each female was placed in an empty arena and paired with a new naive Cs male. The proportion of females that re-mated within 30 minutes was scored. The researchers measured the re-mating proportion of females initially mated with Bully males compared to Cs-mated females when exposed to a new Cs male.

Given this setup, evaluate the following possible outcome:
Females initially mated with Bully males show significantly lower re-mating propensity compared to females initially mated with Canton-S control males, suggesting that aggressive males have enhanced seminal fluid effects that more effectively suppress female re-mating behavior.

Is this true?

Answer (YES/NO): NO